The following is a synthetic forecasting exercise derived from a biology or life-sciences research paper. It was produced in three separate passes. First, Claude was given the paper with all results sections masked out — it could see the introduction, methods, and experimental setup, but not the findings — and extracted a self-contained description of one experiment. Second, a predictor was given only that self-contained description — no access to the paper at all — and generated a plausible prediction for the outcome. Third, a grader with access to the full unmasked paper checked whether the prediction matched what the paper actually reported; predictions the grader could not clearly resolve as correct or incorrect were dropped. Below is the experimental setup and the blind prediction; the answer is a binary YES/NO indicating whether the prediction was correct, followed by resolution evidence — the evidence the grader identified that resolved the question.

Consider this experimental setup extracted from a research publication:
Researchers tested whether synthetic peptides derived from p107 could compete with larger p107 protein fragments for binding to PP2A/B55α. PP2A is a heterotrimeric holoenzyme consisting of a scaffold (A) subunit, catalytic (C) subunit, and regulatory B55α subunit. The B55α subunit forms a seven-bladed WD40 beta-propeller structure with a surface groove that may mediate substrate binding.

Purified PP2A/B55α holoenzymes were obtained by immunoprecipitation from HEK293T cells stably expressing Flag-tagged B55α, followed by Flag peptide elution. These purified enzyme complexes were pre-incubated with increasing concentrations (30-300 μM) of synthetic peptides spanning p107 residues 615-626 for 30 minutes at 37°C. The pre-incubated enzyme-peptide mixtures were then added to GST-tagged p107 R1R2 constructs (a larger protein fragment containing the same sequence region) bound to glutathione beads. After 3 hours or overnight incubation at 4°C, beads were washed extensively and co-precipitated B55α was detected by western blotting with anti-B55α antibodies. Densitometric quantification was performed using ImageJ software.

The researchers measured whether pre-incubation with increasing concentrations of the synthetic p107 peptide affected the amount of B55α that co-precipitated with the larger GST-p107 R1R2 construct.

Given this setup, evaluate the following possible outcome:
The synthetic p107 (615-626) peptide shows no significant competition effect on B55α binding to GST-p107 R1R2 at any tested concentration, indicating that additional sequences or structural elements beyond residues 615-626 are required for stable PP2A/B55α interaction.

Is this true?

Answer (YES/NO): NO